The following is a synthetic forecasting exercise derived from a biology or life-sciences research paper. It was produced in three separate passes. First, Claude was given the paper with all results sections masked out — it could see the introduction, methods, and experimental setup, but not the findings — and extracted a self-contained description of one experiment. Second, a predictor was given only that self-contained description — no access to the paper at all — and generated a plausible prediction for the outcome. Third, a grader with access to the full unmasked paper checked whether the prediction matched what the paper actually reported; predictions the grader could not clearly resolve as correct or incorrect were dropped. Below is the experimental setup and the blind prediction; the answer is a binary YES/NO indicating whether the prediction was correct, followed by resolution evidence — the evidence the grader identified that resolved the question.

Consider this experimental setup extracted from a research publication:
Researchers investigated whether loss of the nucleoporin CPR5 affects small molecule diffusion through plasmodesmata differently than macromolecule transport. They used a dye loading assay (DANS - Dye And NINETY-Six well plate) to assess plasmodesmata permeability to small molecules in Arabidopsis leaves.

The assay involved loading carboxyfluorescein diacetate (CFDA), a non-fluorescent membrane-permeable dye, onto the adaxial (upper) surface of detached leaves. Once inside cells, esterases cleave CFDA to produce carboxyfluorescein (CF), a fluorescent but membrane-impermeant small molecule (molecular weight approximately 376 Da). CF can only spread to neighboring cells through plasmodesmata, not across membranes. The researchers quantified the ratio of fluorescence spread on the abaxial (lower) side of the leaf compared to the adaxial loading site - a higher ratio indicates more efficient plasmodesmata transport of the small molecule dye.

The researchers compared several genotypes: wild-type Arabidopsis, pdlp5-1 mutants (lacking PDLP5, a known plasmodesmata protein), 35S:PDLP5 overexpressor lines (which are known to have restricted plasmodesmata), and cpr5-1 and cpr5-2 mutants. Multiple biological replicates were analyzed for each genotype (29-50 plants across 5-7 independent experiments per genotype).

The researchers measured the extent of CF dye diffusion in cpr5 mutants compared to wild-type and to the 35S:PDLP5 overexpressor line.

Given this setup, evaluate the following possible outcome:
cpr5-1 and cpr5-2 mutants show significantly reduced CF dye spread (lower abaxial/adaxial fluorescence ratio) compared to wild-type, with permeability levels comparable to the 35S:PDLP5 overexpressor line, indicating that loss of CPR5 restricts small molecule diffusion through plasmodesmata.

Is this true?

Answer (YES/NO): NO